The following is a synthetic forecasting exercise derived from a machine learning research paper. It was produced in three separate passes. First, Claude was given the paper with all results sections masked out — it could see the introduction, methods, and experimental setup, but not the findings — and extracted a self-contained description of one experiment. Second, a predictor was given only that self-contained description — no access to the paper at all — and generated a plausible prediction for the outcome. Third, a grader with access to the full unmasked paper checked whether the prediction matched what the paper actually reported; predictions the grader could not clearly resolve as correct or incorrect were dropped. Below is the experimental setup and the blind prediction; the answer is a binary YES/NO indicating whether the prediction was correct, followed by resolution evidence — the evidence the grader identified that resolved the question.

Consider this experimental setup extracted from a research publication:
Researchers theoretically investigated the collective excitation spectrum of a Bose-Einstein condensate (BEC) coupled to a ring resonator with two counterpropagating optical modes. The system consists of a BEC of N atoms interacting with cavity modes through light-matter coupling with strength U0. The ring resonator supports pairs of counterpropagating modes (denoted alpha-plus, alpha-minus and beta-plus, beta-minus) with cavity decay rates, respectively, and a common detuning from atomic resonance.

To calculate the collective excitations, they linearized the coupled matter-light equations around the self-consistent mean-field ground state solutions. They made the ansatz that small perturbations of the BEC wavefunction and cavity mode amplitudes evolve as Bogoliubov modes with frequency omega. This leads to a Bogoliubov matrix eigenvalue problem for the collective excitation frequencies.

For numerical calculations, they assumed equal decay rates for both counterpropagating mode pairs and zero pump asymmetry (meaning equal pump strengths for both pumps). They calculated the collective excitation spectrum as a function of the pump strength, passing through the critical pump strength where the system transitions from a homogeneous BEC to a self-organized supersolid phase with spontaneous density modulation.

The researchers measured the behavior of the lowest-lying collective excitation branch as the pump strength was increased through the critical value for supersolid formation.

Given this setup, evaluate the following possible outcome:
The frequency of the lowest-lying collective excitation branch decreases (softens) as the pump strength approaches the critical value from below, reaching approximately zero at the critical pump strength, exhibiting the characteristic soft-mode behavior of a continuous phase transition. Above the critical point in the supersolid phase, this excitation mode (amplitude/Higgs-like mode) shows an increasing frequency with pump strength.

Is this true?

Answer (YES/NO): NO